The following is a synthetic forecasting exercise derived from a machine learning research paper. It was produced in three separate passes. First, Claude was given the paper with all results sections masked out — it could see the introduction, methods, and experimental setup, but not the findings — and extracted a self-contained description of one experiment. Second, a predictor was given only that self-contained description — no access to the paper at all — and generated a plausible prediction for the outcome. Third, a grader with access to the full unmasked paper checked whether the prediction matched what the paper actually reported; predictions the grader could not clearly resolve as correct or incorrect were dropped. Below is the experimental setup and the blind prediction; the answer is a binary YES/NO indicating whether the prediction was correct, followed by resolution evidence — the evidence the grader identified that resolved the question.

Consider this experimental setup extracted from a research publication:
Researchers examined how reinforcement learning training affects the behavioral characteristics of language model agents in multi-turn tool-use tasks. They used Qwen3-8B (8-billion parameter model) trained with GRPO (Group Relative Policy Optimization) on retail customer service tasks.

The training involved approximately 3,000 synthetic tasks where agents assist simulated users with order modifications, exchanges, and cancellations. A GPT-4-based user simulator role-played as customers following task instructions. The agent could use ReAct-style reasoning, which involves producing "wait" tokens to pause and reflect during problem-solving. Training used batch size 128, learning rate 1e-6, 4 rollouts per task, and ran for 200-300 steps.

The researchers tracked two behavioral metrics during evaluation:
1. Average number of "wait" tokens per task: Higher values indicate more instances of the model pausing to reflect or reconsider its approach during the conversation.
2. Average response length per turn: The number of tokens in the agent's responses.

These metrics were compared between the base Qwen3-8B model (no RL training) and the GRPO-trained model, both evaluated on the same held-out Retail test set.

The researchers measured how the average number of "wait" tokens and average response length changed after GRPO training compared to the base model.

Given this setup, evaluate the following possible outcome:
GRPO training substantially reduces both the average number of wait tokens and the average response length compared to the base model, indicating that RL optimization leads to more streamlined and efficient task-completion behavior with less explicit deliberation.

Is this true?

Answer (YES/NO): YES